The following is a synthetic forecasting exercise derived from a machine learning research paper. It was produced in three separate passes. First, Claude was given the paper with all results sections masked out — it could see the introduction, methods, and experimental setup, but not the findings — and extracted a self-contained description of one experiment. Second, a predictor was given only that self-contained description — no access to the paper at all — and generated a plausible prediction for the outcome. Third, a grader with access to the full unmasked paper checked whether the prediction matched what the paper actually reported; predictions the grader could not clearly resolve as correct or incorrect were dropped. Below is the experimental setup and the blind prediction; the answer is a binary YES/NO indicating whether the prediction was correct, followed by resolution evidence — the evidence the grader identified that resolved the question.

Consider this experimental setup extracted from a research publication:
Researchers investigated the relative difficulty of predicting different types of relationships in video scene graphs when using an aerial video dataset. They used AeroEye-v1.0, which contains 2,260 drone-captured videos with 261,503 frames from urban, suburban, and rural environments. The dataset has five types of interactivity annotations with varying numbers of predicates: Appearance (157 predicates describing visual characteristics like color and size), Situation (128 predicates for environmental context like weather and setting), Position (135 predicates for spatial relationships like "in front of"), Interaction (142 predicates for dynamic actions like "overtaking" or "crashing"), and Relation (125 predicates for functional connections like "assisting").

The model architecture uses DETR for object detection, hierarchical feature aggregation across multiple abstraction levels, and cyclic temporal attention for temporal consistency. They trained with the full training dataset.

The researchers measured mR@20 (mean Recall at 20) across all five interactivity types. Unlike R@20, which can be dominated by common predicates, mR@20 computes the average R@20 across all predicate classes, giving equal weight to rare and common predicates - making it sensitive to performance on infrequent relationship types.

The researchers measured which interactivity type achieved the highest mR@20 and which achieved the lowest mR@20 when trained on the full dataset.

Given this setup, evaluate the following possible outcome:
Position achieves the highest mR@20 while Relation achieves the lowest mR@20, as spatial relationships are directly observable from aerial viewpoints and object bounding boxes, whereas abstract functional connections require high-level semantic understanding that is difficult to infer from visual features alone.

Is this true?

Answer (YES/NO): NO